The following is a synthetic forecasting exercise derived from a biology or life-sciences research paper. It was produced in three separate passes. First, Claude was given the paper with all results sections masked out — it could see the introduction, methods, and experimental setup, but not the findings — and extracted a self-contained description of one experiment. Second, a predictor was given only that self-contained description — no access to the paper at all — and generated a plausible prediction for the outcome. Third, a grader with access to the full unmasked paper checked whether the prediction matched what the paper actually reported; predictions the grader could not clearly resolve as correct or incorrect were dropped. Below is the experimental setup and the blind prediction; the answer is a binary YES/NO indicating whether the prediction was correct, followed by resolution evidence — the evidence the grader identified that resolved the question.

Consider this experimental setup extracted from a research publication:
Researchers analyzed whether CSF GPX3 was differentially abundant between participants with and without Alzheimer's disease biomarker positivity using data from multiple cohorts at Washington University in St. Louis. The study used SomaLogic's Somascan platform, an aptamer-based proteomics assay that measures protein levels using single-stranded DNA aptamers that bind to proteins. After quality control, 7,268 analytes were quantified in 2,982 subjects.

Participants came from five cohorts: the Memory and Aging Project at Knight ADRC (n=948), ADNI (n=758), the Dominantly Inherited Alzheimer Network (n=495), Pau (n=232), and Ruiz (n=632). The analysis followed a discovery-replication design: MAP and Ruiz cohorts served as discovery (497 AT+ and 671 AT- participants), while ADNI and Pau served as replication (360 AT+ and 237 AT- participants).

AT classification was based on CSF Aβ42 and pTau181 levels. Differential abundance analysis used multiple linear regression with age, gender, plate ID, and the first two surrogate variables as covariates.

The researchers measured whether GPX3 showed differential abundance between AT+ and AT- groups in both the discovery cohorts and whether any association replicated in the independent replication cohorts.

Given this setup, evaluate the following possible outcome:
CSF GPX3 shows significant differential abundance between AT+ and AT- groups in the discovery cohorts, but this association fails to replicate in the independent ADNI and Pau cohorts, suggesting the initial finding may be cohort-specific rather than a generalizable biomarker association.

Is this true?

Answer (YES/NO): NO